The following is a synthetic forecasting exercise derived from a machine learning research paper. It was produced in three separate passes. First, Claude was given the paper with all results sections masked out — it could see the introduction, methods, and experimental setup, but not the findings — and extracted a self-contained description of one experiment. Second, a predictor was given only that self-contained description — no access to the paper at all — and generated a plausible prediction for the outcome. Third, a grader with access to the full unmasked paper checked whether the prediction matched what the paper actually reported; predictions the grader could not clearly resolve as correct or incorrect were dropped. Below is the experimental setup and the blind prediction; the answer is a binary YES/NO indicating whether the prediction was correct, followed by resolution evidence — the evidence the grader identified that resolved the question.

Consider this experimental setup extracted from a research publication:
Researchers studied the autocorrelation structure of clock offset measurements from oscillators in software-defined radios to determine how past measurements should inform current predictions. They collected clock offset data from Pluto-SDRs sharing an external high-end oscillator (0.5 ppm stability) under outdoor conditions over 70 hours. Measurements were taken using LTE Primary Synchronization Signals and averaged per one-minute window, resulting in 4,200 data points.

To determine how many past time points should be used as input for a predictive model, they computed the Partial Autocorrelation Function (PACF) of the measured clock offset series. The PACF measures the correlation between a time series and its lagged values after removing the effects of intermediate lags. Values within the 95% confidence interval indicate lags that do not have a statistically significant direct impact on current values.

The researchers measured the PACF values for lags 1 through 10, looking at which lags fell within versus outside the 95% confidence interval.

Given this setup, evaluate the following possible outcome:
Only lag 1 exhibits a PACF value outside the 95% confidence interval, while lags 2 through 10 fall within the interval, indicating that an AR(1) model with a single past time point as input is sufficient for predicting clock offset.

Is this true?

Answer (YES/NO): NO